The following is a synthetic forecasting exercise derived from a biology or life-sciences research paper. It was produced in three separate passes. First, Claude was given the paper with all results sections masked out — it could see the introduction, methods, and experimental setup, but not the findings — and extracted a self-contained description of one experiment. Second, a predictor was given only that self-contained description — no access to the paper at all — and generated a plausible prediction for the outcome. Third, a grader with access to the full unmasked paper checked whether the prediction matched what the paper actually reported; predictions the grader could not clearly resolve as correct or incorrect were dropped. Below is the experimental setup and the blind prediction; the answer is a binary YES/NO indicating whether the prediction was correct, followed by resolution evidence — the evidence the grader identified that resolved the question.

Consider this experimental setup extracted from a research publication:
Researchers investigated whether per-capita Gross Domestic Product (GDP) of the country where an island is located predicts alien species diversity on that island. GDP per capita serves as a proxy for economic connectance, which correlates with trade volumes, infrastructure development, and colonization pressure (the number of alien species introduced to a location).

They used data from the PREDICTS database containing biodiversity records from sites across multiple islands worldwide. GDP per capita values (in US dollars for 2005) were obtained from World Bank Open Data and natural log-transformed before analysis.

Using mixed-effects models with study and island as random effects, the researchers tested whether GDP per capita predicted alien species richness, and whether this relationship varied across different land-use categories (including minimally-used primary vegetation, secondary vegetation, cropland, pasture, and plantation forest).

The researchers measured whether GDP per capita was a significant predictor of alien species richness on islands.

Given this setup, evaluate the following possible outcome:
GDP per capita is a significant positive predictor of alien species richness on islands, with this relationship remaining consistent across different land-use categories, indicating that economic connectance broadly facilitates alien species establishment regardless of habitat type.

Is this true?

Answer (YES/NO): NO